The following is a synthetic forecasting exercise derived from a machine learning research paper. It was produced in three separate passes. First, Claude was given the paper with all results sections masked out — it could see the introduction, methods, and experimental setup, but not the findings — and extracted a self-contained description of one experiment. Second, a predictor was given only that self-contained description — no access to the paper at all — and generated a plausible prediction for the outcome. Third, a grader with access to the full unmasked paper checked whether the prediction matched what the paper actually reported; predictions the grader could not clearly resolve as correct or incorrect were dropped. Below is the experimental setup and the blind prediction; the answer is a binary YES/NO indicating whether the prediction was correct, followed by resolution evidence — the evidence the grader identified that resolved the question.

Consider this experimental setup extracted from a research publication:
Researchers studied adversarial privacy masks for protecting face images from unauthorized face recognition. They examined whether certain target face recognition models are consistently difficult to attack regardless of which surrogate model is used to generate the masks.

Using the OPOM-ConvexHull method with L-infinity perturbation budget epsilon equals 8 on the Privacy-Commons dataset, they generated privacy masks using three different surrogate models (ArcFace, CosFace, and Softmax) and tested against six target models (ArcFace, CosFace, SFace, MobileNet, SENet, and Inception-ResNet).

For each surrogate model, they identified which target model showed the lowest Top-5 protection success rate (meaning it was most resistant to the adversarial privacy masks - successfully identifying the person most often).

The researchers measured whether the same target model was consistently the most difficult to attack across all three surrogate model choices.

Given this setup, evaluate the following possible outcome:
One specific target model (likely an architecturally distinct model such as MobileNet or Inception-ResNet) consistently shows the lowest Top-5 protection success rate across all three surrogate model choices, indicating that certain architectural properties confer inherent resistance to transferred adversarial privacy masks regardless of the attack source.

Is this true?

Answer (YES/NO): YES